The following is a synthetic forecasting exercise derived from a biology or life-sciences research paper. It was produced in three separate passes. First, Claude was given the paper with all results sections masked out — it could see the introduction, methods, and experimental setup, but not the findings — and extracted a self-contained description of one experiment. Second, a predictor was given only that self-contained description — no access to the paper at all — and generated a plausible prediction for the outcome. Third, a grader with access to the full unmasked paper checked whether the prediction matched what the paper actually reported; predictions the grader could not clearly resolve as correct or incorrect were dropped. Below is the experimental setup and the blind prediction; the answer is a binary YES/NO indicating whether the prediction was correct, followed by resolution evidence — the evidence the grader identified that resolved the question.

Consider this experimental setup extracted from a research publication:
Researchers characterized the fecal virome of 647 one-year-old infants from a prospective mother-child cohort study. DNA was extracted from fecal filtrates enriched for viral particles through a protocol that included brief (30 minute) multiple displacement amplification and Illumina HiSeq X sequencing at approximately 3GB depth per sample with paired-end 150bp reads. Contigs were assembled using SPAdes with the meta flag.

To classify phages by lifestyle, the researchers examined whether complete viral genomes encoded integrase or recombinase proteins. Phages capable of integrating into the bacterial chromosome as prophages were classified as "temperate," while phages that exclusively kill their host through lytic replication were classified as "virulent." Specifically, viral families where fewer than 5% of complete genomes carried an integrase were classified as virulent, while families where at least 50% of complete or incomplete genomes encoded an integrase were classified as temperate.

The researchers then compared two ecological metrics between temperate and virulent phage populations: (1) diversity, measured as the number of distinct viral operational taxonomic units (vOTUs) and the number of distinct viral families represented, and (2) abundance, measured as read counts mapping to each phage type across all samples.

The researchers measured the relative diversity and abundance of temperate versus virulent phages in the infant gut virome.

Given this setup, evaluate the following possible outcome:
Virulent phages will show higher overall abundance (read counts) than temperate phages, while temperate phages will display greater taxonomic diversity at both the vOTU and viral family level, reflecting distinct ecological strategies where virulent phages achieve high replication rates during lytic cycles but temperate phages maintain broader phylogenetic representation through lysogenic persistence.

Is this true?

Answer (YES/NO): YES